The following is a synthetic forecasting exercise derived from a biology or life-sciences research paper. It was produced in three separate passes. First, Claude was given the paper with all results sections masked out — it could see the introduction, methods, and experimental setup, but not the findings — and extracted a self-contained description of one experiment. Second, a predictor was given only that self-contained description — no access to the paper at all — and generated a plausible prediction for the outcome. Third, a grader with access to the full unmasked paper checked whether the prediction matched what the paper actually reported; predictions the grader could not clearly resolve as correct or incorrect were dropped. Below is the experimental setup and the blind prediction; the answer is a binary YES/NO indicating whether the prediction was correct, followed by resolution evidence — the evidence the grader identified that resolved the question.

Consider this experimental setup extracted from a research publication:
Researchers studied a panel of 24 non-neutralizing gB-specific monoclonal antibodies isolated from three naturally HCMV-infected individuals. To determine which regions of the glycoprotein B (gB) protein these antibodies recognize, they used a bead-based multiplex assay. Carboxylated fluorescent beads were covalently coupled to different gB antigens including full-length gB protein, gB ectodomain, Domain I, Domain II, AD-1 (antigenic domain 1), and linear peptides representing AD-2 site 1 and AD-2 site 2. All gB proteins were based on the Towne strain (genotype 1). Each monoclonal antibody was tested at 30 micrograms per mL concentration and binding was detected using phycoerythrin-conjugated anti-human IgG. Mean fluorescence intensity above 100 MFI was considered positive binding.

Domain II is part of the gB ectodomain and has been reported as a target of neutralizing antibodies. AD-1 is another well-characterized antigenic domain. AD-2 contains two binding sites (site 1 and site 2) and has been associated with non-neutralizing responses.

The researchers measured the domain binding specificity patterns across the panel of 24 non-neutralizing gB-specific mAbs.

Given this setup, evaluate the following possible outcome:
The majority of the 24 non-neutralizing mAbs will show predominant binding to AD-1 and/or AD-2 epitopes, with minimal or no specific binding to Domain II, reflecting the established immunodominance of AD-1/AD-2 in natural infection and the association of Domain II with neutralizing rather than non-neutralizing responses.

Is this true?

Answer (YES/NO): NO